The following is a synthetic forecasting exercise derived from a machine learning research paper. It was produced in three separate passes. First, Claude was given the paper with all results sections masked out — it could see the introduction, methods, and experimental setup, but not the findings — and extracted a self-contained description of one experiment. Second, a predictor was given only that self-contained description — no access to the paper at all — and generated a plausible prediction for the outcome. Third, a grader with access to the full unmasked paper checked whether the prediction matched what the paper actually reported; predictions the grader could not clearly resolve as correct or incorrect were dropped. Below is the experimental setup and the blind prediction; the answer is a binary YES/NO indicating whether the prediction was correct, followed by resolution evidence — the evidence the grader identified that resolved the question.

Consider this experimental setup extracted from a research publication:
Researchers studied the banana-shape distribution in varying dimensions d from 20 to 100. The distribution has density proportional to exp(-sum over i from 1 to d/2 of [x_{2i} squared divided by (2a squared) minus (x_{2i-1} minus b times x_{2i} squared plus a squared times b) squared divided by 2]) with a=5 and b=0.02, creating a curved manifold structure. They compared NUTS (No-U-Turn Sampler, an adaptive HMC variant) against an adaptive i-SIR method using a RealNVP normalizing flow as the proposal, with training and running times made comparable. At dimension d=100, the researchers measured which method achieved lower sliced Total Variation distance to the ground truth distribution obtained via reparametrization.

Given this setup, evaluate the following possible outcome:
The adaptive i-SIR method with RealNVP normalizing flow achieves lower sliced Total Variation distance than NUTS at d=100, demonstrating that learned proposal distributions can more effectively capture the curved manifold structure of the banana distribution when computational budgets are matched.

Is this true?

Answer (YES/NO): NO